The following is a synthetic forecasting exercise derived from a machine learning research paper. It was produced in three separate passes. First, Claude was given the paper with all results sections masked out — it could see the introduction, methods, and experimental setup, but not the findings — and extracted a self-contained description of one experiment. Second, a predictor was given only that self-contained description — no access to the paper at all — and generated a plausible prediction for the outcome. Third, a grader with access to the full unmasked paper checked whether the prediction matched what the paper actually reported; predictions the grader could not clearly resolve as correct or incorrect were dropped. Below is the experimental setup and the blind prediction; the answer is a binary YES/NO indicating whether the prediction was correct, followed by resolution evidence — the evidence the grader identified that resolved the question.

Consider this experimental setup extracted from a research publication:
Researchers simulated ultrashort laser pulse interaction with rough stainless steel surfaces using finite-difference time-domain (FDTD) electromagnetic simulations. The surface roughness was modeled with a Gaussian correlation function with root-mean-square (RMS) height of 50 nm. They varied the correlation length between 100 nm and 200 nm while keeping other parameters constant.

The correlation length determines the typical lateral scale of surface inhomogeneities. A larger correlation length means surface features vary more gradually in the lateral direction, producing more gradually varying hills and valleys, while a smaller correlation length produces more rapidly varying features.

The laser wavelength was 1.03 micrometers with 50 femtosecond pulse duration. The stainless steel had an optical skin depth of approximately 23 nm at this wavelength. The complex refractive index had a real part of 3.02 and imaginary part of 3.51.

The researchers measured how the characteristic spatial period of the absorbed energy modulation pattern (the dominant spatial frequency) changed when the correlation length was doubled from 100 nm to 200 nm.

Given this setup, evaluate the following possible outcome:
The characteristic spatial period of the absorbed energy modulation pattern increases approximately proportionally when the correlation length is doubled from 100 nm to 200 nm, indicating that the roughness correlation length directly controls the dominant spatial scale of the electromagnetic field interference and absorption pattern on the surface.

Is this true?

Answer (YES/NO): YES